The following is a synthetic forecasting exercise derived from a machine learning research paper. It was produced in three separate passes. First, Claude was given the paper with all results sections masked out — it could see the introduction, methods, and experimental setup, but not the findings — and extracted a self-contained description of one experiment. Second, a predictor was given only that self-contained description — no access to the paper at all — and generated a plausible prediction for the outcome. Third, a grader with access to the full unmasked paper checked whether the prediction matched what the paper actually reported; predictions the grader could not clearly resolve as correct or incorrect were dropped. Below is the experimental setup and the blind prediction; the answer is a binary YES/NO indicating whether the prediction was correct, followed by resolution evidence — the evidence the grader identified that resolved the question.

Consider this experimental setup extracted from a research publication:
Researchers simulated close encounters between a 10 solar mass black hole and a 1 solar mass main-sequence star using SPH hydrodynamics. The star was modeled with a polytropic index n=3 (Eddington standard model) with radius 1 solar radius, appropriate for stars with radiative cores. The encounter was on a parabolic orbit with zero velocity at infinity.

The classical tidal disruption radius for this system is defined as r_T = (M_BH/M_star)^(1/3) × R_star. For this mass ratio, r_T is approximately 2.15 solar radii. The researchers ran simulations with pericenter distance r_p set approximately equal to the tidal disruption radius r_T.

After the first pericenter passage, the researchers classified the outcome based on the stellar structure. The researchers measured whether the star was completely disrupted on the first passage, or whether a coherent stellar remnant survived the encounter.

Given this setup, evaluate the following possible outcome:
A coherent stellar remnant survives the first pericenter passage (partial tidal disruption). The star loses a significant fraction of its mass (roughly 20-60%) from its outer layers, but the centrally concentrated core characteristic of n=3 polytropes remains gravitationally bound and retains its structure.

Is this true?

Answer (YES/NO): NO